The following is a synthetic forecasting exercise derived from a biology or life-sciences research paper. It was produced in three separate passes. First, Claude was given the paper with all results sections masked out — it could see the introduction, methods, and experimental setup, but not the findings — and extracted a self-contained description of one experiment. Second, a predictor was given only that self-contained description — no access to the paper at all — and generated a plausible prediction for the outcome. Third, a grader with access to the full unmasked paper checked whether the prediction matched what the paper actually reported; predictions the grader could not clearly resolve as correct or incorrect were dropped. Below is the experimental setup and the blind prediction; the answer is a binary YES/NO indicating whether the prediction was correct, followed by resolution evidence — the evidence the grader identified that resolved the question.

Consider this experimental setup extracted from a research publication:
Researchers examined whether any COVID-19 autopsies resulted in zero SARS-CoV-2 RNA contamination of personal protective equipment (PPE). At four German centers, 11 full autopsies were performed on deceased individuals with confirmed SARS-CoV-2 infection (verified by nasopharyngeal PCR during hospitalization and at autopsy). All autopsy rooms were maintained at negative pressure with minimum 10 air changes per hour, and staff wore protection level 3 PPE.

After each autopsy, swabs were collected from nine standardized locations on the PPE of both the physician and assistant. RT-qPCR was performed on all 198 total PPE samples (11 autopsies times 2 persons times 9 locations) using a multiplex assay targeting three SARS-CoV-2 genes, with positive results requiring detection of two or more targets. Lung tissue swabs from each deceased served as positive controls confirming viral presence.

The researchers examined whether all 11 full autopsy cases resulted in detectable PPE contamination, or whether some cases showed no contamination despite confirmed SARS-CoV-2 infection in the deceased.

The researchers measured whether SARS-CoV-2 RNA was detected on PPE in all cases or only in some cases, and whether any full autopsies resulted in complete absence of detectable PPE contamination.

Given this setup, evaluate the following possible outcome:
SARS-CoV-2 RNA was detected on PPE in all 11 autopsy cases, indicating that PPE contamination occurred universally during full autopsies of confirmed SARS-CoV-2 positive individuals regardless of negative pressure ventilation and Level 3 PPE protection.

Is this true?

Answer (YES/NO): NO